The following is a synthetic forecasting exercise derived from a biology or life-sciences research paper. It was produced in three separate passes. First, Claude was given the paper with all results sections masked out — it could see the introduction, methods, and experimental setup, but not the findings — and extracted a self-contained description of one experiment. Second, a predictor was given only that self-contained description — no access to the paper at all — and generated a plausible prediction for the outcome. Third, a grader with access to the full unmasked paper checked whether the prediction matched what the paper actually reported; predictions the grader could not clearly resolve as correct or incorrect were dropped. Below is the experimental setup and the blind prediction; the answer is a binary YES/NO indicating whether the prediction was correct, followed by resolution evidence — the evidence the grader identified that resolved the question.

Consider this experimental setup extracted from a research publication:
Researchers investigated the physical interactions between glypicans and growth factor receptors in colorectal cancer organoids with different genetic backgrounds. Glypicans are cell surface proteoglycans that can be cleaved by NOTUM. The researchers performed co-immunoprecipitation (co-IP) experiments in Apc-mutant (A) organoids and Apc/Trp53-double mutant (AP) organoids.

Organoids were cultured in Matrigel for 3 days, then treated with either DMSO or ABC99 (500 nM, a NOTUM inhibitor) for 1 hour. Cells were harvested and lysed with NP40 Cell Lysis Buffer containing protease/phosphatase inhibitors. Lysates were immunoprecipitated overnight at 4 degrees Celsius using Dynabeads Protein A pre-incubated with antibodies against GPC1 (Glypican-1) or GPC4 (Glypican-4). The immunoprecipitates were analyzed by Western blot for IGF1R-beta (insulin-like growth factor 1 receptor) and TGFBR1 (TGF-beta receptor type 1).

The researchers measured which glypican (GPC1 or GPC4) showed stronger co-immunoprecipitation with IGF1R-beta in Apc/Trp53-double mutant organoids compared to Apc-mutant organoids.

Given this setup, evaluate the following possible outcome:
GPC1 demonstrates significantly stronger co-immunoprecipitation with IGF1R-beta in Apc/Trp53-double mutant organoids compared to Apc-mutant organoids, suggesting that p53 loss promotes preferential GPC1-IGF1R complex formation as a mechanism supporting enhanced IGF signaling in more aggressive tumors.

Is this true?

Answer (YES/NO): NO